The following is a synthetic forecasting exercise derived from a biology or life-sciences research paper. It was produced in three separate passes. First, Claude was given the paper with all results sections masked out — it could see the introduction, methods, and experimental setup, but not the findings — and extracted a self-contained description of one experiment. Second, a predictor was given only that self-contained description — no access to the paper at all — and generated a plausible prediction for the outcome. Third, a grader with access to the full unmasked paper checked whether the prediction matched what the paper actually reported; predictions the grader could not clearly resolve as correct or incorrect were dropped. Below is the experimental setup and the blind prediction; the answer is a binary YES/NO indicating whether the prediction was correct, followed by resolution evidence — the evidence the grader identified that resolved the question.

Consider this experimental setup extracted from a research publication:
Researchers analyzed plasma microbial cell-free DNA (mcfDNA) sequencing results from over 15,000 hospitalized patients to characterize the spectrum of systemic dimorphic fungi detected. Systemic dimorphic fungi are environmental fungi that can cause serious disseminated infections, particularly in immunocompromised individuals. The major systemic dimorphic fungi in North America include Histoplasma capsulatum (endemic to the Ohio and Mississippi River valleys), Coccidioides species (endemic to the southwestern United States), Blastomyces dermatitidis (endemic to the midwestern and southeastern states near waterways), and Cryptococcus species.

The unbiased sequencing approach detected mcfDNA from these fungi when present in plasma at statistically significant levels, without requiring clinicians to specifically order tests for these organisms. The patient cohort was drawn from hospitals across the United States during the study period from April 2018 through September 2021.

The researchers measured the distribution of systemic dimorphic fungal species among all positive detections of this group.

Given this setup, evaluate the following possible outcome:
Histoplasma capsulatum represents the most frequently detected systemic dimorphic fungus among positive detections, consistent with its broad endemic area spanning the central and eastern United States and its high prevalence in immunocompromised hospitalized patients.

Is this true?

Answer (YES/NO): YES